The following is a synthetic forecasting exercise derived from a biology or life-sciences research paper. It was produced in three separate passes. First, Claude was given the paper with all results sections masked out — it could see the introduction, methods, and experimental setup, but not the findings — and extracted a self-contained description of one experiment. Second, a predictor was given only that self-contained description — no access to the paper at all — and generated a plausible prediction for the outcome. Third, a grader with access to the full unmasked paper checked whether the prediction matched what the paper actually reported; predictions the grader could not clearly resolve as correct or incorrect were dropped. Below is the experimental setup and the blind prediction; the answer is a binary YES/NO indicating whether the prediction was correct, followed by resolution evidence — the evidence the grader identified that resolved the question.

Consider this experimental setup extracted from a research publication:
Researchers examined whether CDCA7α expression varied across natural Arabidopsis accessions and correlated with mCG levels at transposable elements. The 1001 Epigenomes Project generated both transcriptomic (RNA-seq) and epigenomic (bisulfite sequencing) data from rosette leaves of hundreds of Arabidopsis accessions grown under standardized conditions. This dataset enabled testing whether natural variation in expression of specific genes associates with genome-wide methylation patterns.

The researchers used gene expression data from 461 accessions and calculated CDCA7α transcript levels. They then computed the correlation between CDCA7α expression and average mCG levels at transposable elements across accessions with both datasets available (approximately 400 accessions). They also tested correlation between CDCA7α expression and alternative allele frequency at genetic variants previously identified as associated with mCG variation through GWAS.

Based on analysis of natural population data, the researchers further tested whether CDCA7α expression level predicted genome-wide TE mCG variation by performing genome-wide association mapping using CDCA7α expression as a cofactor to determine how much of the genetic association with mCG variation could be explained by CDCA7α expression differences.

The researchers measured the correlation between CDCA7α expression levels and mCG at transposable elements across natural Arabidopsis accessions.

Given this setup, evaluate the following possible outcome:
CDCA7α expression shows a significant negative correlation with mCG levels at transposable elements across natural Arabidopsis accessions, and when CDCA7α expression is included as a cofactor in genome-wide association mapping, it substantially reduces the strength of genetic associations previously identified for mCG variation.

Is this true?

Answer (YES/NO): NO